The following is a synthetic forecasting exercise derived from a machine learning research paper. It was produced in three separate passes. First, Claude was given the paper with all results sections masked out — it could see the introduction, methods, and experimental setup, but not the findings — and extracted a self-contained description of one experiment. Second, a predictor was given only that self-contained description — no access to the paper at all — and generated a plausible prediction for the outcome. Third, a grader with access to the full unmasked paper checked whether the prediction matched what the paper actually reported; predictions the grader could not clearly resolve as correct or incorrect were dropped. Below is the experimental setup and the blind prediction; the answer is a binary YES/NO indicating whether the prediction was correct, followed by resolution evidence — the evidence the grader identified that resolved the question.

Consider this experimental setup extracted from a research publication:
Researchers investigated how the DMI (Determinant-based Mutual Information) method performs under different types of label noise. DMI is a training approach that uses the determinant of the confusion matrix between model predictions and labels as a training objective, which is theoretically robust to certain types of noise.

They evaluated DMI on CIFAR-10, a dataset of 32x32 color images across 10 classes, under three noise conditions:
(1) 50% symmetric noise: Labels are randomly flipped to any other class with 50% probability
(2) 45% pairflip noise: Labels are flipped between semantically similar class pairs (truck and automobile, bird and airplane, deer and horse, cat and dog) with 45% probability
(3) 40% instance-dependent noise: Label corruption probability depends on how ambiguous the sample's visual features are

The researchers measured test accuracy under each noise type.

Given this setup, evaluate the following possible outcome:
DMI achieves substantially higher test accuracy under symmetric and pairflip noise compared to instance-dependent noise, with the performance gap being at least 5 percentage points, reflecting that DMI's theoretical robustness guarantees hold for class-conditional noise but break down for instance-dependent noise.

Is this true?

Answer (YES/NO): NO